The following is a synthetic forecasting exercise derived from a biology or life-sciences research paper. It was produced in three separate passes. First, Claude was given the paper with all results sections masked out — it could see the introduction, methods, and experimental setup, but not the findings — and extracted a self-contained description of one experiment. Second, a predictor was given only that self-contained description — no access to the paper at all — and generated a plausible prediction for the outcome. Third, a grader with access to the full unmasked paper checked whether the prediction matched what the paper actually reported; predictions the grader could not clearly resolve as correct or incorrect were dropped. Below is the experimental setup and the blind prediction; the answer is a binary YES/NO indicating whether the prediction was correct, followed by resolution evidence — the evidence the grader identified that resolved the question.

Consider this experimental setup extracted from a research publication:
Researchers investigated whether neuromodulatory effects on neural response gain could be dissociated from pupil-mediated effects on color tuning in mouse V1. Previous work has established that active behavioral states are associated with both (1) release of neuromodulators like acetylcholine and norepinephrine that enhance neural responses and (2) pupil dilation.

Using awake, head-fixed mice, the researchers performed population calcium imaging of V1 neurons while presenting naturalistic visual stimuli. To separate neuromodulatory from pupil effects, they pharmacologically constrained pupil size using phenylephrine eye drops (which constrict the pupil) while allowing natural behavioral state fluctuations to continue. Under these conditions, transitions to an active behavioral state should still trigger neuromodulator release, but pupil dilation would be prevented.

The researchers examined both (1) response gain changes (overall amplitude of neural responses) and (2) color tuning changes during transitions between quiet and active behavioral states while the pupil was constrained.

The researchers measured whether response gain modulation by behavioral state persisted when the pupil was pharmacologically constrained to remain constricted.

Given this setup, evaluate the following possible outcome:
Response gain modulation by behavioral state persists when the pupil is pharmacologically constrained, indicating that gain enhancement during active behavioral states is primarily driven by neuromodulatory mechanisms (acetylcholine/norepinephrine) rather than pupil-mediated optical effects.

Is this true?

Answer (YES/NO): YES